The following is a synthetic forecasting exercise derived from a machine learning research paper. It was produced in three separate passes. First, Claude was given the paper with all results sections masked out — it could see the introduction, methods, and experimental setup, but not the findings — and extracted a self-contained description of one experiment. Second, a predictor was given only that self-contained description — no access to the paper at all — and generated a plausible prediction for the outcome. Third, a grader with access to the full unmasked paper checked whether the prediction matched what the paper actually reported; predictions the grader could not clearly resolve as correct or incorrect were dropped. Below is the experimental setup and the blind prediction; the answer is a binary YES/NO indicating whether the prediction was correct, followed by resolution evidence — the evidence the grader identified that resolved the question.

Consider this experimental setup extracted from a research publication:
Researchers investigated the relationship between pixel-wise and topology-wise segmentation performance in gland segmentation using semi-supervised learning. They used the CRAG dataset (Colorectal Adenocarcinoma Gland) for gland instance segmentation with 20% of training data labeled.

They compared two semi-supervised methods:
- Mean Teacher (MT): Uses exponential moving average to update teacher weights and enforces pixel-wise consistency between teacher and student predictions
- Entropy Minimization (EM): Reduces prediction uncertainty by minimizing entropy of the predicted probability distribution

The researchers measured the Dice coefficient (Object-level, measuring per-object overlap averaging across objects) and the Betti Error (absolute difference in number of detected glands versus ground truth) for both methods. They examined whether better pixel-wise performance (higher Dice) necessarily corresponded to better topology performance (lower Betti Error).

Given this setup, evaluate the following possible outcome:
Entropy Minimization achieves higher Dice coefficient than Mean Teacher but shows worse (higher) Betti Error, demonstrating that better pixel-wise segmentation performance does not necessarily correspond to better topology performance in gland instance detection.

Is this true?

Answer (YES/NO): NO